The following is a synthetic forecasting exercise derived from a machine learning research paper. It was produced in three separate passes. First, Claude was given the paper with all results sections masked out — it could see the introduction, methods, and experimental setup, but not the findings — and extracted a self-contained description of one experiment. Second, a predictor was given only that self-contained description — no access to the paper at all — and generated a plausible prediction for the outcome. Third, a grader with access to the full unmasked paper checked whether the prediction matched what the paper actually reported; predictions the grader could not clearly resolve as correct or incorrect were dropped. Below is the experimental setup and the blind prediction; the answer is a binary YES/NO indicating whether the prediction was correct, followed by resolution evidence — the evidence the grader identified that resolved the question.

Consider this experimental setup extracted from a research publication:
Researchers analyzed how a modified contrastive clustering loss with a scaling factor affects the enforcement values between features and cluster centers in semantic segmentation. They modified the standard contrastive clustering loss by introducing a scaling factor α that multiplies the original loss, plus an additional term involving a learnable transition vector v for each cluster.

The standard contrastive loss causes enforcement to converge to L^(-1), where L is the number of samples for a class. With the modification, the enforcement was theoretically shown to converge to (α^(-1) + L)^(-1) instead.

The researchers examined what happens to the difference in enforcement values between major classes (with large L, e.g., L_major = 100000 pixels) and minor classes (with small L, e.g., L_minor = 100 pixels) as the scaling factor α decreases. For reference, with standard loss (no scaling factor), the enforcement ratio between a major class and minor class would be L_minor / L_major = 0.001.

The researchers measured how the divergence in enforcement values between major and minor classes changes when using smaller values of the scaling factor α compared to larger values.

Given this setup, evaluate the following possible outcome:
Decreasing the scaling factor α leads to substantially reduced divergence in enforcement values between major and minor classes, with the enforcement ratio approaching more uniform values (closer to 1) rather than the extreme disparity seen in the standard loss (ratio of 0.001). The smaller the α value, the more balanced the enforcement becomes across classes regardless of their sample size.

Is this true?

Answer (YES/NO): NO